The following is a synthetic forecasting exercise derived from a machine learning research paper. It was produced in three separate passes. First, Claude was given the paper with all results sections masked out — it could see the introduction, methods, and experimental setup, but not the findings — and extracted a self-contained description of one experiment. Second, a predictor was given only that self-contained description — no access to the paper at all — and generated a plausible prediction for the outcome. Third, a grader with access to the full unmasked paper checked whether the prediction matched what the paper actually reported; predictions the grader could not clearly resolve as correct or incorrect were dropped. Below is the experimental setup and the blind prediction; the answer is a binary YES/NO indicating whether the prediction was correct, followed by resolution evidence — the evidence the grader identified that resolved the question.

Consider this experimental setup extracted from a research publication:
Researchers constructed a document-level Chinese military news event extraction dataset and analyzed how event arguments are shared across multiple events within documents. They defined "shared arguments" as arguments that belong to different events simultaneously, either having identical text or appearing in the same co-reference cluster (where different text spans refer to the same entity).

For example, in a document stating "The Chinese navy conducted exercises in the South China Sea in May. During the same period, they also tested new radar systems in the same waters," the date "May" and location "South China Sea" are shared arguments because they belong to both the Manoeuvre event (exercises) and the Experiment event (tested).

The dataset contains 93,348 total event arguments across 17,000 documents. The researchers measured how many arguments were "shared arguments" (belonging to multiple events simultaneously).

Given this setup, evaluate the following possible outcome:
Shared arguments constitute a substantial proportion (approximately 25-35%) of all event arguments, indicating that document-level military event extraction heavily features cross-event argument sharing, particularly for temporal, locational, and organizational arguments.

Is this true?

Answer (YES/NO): NO